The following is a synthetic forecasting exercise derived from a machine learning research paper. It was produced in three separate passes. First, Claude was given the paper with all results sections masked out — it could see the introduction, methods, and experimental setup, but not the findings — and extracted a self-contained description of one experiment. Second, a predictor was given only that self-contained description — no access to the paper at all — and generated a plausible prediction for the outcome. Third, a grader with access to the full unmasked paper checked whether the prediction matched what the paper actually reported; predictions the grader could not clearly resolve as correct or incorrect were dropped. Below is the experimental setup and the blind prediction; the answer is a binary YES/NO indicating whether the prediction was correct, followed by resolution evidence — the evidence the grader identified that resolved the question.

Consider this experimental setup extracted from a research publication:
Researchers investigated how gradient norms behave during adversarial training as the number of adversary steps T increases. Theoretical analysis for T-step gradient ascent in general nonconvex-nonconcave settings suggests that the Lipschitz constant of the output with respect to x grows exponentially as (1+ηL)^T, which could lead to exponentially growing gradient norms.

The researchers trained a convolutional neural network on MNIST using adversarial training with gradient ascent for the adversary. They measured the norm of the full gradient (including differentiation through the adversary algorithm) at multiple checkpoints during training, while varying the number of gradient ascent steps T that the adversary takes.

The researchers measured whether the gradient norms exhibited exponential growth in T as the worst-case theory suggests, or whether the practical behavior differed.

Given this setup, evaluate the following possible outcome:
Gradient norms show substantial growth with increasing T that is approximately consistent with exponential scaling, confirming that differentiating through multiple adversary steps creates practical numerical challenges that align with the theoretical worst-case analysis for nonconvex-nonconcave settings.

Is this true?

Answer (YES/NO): NO